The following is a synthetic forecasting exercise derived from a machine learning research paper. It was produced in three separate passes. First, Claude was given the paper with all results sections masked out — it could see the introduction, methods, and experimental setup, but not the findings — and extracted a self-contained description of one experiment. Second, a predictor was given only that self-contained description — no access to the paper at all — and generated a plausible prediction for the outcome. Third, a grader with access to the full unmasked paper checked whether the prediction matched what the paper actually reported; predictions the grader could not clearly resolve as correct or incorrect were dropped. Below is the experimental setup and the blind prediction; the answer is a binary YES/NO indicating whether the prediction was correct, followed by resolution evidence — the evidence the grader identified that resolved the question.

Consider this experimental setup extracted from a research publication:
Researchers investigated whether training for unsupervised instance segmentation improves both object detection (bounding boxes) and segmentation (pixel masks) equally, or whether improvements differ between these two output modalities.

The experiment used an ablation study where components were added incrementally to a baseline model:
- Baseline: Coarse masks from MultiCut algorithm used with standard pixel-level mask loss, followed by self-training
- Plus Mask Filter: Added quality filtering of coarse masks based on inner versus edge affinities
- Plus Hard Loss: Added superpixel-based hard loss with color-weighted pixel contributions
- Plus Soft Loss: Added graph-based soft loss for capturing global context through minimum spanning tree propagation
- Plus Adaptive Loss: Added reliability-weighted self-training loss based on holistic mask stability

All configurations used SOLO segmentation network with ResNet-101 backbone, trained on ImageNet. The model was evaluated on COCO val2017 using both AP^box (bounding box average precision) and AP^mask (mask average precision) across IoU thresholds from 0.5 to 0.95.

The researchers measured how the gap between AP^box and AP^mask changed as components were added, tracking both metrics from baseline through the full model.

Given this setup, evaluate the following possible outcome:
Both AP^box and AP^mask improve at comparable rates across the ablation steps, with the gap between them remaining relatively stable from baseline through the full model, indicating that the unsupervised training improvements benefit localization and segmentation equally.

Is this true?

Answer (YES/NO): NO